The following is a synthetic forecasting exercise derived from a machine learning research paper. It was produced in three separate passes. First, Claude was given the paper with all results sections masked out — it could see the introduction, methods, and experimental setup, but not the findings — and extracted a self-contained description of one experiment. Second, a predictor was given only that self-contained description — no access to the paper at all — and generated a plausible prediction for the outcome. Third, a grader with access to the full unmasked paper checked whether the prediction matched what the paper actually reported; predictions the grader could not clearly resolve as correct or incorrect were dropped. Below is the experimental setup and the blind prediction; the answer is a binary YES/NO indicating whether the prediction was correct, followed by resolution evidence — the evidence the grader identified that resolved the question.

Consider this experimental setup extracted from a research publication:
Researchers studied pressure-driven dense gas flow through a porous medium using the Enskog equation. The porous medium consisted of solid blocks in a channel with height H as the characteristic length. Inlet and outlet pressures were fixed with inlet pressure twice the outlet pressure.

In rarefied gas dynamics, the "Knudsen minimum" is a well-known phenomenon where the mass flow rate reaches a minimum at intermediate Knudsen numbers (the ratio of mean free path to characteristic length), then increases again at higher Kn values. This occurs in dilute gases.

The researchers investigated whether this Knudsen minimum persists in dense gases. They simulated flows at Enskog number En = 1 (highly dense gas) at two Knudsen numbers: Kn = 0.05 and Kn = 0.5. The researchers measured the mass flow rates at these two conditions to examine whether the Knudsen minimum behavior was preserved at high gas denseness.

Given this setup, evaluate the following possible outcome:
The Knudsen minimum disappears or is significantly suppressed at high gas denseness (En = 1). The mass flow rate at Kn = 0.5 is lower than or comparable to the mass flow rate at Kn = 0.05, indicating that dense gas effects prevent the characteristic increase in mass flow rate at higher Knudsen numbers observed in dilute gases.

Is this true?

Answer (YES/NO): YES